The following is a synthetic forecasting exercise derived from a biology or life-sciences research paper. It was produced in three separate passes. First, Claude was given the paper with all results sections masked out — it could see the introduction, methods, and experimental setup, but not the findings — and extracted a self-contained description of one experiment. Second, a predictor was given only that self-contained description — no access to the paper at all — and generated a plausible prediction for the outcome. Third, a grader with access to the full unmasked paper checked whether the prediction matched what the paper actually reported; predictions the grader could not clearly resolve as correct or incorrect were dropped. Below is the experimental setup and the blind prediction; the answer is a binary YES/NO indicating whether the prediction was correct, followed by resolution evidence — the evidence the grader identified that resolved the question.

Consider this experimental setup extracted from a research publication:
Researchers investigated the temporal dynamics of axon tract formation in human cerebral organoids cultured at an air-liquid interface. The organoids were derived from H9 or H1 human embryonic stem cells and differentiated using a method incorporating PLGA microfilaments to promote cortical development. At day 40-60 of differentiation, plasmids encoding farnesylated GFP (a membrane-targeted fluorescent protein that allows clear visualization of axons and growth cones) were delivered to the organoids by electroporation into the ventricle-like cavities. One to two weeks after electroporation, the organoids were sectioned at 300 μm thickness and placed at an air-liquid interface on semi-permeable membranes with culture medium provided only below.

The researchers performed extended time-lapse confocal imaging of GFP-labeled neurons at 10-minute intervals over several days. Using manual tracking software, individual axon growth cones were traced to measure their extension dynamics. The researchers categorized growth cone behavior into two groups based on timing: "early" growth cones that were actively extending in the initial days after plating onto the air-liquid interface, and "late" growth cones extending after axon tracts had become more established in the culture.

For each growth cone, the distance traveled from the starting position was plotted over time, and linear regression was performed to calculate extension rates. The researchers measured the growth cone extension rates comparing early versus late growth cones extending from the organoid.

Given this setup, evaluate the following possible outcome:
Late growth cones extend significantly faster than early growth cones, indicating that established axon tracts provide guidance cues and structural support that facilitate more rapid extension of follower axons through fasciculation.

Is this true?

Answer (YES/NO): YES